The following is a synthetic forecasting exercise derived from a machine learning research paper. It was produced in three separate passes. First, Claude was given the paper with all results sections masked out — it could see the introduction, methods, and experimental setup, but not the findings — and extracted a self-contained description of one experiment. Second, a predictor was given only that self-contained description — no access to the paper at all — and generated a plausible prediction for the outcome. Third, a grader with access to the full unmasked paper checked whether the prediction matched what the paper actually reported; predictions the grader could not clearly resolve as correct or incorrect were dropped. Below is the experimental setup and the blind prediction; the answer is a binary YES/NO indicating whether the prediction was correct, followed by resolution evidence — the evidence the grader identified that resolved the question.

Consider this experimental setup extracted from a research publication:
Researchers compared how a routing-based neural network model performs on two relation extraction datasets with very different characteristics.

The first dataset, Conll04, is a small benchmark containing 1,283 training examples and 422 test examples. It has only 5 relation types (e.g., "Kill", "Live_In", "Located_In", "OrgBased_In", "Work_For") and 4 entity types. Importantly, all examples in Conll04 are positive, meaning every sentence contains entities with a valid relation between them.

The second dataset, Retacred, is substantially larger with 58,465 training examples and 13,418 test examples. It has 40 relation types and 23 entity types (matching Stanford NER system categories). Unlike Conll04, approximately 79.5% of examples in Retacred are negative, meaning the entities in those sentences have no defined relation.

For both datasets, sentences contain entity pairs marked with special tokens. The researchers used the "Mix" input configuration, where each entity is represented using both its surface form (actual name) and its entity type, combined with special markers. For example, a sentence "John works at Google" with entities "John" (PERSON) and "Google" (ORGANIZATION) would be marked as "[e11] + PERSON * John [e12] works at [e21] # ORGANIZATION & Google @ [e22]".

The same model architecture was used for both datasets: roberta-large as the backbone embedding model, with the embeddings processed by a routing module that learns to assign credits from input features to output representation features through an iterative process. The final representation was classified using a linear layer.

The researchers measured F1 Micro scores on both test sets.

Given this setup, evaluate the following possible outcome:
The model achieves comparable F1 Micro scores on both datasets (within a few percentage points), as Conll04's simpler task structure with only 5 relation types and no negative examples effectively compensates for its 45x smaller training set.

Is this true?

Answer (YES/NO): NO